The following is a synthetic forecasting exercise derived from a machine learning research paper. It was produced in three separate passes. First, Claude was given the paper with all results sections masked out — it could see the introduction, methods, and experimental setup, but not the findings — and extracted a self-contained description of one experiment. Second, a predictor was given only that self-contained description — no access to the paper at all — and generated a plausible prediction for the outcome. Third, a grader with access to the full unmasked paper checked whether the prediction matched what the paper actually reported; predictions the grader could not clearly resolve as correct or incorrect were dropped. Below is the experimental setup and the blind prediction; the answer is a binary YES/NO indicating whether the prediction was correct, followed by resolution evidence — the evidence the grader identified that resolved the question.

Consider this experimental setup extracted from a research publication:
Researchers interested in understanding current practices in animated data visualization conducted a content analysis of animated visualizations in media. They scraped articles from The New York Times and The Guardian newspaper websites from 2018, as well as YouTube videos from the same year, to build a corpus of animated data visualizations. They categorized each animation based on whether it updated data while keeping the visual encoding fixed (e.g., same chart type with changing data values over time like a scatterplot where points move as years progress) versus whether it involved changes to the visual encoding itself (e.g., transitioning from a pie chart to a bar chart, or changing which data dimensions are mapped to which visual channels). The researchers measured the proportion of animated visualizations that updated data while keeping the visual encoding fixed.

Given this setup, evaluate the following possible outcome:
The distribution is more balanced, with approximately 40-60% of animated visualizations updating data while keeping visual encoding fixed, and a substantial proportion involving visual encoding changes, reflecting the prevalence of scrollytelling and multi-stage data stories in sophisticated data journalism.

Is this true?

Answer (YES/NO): NO